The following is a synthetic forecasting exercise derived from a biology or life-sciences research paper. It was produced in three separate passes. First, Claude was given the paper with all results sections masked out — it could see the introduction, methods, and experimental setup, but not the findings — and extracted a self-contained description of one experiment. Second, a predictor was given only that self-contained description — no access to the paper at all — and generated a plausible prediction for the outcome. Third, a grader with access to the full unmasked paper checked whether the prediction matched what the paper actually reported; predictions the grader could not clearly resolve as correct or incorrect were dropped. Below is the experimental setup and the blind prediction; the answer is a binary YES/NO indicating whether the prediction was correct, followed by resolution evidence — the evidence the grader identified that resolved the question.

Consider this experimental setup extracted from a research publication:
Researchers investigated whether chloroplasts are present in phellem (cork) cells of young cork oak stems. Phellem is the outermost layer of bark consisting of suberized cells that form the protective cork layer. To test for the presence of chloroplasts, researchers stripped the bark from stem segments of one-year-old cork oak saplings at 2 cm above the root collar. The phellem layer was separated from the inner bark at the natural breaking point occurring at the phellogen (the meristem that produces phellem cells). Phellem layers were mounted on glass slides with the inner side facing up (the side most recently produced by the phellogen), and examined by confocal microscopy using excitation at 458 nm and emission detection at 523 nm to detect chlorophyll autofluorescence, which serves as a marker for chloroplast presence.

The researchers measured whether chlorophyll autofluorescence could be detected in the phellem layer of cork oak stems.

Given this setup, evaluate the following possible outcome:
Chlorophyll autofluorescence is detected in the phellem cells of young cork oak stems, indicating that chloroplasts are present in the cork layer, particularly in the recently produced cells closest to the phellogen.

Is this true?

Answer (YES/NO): YES